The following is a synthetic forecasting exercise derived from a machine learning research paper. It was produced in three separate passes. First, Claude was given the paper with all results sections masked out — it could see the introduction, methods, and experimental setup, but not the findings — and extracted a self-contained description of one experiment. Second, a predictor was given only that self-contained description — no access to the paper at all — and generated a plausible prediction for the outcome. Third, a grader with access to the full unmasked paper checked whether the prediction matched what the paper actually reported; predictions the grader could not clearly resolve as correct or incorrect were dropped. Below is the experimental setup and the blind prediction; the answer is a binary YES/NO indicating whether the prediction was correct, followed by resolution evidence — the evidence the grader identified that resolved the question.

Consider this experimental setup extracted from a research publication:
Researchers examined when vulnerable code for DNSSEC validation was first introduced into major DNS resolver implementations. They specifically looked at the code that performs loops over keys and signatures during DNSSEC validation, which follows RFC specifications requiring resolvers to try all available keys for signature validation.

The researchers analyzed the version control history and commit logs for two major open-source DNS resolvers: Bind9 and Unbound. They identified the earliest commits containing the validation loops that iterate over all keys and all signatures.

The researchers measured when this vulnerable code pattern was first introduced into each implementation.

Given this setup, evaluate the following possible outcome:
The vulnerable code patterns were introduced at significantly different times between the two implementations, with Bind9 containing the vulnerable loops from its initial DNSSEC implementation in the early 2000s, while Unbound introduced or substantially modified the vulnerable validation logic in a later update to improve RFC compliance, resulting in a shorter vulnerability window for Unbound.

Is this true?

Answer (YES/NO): NO